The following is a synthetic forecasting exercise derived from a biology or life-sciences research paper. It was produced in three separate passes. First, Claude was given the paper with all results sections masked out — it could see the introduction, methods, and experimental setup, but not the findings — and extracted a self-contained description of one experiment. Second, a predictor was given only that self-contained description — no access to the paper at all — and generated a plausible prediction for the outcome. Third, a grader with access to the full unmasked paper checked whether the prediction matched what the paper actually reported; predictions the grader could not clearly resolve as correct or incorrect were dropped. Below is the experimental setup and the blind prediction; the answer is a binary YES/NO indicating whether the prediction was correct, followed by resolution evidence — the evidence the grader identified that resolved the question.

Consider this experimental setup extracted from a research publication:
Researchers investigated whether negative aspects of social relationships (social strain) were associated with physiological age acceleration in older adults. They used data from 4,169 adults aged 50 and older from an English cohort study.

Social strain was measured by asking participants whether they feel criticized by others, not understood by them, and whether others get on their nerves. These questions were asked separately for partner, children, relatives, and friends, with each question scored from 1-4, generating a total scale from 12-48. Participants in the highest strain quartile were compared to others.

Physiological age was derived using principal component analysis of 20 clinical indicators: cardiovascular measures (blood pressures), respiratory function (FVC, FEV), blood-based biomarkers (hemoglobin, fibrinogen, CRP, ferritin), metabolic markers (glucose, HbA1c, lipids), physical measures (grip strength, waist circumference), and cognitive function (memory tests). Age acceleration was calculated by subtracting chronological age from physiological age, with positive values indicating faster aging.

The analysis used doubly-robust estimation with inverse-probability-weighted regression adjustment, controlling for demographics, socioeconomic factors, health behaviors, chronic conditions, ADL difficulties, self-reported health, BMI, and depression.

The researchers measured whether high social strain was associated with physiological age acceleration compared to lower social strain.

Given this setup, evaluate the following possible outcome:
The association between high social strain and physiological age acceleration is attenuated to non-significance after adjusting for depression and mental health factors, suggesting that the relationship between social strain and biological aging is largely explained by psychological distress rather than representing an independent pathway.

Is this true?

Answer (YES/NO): NO